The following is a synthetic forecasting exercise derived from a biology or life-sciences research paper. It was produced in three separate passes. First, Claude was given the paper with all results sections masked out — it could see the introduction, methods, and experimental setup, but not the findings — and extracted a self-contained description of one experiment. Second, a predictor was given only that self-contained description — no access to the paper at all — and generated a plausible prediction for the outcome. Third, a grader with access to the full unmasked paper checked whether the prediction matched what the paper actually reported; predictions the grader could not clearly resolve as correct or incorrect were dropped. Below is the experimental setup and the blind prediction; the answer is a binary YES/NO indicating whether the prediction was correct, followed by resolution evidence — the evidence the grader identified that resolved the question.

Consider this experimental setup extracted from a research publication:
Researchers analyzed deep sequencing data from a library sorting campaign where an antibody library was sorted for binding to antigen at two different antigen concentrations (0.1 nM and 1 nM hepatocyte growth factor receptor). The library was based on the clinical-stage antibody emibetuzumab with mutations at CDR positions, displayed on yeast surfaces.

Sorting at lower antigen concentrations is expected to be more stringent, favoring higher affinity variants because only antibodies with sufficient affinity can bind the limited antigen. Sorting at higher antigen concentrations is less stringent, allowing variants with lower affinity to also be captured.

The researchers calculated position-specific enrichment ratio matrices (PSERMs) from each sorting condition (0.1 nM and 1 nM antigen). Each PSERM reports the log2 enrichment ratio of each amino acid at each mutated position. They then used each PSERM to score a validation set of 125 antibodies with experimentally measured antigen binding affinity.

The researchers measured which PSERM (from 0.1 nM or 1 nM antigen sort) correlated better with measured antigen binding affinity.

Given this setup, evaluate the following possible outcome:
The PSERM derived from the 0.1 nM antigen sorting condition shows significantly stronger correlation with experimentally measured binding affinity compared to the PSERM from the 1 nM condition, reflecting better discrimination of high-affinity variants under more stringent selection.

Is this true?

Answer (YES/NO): NO